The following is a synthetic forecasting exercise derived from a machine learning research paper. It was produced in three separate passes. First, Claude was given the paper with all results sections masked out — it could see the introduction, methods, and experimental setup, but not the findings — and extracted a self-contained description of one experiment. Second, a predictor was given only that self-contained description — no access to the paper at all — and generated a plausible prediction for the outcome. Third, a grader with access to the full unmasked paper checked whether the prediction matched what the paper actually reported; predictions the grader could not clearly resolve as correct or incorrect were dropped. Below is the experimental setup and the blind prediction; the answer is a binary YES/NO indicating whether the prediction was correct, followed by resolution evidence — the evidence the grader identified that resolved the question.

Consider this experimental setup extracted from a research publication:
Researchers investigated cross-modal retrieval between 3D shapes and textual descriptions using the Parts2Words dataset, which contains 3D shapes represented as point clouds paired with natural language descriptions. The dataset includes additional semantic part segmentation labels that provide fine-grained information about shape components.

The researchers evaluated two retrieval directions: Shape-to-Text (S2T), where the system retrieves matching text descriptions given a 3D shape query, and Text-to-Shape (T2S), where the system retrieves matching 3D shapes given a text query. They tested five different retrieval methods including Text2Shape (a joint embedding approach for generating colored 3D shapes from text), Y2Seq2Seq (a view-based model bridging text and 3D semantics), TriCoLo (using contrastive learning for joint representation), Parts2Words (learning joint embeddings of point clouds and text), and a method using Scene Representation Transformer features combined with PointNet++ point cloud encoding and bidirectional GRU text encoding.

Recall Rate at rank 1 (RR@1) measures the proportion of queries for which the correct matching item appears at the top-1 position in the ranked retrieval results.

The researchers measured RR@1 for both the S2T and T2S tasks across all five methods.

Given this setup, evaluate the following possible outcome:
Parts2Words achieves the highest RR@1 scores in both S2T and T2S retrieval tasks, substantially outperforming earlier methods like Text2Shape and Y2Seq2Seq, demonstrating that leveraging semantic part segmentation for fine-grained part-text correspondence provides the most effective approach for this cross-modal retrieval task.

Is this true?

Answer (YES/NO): NO